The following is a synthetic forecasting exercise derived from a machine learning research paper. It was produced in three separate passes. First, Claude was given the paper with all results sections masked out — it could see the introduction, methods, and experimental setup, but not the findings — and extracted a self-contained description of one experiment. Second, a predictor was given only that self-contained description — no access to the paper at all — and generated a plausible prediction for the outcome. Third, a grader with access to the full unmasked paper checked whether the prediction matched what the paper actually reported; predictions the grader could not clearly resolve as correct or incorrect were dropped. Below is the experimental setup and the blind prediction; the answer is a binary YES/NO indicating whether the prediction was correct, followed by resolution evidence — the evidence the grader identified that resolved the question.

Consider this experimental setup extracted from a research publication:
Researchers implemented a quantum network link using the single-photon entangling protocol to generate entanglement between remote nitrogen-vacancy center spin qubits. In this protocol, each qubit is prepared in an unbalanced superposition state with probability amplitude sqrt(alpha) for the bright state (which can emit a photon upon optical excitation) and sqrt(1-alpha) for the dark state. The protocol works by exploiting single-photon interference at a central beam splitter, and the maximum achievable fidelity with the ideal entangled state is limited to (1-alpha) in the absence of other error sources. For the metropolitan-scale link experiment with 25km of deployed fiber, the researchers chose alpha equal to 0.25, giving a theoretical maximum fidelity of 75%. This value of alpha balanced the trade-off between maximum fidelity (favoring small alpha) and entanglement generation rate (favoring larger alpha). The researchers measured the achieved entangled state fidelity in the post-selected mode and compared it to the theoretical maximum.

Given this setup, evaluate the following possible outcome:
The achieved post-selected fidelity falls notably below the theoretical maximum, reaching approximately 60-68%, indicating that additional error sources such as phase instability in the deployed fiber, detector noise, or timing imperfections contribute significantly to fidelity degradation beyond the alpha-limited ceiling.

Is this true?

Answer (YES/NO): NO